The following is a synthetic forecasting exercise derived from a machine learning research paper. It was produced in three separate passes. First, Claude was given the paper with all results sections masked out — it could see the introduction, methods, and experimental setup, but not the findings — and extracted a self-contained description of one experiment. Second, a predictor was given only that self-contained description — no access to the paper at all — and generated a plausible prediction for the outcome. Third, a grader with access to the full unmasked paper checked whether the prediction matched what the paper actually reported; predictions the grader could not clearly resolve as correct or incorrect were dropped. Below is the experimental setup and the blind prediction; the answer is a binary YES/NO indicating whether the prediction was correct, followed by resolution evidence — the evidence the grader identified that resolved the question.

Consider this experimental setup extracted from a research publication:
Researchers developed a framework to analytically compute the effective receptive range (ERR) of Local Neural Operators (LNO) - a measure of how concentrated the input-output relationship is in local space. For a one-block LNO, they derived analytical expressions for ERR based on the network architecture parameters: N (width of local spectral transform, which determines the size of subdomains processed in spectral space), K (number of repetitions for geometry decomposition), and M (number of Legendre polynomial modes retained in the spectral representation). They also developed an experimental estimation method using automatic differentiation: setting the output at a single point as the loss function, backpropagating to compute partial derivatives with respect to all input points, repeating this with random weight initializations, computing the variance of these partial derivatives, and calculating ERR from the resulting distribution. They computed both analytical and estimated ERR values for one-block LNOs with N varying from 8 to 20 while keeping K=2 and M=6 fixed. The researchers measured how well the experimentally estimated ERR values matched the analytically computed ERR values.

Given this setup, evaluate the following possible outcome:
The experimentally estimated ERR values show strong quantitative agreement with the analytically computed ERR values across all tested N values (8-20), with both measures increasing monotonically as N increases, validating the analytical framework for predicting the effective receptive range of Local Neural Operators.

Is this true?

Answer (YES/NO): YES